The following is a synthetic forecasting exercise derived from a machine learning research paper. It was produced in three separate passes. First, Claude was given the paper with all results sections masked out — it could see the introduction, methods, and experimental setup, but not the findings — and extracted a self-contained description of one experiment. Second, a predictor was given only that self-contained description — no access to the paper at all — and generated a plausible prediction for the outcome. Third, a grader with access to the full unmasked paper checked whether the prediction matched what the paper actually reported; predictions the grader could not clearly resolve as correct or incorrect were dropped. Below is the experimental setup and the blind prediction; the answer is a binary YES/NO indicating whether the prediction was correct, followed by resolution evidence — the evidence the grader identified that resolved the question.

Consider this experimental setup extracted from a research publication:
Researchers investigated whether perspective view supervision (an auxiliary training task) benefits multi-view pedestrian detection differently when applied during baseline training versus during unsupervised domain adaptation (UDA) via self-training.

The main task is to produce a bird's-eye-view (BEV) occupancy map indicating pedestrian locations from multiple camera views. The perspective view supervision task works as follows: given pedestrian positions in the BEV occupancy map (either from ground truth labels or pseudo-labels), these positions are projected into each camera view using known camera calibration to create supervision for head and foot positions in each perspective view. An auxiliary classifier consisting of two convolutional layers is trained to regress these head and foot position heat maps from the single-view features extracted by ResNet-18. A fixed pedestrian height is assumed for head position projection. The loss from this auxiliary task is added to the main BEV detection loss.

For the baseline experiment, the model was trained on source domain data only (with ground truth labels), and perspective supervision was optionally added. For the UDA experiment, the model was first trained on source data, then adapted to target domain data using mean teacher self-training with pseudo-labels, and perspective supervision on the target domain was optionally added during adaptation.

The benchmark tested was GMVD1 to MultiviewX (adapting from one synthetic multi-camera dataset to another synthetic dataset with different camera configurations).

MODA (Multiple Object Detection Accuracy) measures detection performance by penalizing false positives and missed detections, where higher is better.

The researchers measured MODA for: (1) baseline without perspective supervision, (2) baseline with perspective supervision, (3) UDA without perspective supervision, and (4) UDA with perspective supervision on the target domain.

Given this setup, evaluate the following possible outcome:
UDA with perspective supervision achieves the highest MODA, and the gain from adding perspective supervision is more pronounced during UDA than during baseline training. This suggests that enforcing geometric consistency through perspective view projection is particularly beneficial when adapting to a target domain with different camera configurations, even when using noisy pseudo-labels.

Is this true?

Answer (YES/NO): NO